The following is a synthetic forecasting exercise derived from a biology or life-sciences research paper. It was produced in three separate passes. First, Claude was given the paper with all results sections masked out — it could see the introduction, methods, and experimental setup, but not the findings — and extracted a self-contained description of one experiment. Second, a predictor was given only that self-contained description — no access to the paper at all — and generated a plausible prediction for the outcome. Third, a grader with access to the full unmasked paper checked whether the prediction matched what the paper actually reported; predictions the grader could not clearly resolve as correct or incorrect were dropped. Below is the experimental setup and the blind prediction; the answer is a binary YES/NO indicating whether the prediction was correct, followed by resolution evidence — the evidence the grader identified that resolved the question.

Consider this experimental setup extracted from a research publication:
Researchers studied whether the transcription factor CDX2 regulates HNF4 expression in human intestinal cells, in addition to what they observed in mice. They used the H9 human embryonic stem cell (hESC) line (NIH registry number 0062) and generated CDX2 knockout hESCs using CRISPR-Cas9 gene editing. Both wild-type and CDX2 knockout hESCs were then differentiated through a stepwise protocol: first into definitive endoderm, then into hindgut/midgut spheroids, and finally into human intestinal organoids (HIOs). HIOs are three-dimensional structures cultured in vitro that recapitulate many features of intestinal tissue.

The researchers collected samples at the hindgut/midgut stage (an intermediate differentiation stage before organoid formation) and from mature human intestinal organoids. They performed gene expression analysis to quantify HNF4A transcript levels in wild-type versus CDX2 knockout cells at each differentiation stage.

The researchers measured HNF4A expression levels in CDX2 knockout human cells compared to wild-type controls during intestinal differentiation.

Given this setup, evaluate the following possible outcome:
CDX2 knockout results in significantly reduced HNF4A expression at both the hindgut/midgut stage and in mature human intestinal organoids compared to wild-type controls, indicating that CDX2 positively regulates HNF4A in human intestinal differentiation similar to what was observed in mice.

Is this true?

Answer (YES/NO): NO